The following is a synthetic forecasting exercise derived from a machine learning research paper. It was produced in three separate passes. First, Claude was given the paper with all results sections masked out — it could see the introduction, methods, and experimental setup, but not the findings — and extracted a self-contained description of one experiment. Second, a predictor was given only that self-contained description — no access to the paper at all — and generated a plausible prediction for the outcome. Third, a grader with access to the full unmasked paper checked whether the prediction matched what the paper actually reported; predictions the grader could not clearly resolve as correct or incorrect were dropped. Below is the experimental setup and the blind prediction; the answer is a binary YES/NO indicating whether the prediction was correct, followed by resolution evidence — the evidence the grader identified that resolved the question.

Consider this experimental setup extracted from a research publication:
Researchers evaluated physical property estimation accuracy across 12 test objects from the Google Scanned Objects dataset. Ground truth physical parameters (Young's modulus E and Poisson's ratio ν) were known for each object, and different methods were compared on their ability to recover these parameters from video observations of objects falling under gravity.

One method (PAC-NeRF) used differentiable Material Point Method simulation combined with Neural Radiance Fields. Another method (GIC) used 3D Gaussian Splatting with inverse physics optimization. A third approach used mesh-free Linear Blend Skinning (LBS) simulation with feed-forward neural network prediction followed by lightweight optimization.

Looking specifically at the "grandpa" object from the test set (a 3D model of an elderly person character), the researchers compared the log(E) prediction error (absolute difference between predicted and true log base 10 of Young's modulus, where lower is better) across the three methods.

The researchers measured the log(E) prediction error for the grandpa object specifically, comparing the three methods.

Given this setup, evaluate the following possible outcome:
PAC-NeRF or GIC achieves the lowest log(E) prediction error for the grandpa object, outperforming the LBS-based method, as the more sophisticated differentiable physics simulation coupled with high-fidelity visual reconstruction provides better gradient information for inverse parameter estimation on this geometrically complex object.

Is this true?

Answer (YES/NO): YES